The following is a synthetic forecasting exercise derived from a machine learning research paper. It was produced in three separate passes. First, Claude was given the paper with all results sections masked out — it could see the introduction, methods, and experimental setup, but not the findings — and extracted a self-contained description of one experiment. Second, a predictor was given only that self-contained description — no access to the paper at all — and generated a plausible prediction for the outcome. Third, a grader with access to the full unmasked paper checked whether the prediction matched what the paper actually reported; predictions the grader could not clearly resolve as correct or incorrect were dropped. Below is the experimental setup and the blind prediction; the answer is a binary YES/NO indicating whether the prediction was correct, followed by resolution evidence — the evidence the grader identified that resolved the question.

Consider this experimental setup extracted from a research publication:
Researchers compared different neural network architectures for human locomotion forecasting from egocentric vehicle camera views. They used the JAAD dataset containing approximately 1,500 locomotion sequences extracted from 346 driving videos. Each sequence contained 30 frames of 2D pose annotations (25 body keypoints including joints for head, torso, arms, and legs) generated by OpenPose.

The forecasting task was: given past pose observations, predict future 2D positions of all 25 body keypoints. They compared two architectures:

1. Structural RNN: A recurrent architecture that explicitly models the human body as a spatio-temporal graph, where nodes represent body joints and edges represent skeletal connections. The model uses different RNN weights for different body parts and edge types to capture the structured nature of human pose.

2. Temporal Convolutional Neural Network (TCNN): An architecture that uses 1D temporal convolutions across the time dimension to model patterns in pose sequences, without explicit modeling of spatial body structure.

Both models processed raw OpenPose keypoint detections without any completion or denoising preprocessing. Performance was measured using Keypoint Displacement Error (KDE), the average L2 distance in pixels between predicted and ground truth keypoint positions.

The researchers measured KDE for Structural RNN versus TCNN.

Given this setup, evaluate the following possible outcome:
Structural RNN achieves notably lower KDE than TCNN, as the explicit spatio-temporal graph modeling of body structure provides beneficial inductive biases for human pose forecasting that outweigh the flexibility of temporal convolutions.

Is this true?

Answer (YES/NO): NO